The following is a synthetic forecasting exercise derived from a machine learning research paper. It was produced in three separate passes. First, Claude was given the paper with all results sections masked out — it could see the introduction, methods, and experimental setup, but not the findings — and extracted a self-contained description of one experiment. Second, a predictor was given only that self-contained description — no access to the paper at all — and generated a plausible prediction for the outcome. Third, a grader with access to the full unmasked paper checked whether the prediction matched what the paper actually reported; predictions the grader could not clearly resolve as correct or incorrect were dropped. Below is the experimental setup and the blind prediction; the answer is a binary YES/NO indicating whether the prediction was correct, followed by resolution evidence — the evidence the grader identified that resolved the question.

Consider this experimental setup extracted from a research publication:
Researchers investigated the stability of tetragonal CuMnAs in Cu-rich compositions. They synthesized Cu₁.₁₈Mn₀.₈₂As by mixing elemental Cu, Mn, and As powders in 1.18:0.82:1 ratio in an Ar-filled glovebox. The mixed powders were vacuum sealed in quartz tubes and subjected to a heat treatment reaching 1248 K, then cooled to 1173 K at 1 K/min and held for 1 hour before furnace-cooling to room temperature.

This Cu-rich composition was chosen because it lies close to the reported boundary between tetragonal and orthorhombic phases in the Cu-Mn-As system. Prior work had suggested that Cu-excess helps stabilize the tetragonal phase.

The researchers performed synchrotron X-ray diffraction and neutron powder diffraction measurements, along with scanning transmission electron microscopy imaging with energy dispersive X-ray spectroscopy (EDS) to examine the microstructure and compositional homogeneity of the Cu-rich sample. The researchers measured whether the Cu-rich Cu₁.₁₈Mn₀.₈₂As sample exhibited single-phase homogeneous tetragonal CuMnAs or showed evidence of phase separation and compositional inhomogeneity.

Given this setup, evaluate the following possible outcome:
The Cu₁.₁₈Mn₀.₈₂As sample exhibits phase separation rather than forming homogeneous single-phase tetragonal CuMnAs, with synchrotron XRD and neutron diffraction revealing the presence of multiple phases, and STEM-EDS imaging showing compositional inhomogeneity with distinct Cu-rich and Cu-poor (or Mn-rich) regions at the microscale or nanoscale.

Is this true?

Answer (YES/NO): YES